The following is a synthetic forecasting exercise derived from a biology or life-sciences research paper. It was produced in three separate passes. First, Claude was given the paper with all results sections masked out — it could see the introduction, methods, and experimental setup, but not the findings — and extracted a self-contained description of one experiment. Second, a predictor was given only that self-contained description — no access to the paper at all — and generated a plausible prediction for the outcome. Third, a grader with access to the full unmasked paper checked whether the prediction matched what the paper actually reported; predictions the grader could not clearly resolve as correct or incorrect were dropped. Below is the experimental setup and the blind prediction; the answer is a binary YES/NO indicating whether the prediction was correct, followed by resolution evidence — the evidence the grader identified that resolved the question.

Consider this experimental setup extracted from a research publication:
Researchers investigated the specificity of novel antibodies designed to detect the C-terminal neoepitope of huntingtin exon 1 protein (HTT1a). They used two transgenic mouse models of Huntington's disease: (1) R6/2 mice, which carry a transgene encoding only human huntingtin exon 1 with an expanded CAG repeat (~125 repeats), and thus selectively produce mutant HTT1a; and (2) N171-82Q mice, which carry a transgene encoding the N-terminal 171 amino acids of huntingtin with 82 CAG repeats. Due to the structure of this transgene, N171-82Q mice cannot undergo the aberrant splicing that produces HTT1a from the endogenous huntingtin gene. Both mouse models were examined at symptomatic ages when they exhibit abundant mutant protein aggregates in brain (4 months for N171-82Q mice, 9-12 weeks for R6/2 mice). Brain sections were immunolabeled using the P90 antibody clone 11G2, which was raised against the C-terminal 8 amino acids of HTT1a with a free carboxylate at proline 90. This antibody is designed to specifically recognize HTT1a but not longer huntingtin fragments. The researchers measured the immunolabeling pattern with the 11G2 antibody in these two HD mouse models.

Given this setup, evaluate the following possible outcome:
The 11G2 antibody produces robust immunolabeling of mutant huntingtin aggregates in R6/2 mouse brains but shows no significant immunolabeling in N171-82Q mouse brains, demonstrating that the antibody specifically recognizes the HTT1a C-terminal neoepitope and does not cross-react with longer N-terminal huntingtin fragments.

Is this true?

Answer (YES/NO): YES